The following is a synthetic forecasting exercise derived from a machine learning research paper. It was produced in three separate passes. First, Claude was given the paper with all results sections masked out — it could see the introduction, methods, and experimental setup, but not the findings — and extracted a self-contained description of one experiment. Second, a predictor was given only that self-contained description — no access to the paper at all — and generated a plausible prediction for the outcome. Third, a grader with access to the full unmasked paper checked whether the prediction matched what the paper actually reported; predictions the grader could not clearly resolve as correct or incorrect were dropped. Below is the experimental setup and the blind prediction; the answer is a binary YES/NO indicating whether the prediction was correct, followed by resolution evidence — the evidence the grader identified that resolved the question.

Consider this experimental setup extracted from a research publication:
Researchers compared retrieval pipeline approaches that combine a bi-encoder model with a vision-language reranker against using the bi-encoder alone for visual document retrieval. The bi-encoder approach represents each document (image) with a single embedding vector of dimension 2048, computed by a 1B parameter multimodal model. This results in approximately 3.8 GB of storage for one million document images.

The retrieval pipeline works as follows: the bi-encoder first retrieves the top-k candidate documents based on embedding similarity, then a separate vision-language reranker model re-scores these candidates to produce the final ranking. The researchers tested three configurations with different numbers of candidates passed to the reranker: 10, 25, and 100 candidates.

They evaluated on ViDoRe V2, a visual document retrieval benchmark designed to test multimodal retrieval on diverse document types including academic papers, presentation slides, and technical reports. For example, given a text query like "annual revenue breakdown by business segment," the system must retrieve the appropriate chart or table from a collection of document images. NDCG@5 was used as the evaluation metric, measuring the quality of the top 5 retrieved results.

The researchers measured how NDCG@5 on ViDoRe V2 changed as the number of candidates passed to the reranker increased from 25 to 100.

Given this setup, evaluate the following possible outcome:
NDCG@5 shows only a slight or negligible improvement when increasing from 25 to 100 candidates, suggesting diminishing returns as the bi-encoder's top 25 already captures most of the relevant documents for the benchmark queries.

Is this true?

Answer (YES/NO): NO